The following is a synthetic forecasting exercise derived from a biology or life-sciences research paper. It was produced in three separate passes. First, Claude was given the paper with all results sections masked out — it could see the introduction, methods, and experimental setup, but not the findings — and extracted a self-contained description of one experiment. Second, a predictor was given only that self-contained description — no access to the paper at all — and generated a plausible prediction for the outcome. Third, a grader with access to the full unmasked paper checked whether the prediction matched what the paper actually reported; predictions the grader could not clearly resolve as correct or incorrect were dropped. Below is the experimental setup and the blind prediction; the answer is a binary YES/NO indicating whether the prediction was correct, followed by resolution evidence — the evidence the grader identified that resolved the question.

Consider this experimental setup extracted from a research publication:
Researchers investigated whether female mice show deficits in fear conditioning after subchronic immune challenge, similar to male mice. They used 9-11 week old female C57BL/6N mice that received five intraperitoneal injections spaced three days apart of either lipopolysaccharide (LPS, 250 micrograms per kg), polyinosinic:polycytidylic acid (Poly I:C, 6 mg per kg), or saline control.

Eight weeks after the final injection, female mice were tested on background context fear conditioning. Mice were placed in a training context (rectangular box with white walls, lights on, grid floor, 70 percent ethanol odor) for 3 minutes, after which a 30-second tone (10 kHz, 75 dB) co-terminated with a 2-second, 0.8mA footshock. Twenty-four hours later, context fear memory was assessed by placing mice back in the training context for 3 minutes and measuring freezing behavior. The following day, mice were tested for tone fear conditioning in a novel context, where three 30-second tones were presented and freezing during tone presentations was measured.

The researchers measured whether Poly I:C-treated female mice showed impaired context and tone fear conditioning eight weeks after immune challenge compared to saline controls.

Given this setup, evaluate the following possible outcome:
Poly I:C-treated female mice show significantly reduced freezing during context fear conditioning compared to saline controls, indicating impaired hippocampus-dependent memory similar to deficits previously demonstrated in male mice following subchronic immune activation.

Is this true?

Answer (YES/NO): NO